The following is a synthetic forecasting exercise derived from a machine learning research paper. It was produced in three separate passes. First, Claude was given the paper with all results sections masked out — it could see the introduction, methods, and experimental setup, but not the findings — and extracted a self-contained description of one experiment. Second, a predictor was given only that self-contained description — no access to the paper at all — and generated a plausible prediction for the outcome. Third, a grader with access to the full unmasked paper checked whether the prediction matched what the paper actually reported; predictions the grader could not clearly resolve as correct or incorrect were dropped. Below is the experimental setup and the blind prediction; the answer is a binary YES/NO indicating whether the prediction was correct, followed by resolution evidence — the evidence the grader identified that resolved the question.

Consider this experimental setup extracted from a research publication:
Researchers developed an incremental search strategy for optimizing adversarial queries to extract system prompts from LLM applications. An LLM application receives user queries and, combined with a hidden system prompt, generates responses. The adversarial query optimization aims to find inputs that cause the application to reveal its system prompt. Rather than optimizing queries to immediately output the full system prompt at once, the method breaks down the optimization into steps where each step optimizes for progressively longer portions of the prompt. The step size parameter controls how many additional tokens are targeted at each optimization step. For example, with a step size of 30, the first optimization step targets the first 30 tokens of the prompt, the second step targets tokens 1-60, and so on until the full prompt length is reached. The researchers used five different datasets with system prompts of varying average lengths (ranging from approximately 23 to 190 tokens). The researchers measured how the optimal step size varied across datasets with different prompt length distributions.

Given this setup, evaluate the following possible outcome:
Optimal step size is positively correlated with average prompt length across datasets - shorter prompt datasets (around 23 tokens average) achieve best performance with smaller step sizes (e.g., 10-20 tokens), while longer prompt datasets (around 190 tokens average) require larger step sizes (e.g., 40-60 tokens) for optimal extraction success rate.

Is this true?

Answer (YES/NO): NO